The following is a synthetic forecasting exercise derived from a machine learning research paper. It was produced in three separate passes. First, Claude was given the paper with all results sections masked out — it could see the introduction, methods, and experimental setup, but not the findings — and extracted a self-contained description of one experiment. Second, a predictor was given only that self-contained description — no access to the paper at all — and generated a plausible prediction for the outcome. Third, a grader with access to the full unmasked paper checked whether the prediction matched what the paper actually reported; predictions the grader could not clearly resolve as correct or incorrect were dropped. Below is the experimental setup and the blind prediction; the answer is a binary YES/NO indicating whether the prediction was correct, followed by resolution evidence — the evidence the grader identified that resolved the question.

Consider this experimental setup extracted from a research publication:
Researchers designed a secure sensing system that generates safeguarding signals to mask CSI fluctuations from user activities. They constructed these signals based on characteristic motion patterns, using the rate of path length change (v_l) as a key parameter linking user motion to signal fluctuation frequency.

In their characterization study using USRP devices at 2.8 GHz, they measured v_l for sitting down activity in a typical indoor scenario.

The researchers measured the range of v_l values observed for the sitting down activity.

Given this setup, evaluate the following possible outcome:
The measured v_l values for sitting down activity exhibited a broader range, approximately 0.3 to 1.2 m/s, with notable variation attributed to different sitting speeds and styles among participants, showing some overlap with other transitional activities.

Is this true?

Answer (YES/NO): NO